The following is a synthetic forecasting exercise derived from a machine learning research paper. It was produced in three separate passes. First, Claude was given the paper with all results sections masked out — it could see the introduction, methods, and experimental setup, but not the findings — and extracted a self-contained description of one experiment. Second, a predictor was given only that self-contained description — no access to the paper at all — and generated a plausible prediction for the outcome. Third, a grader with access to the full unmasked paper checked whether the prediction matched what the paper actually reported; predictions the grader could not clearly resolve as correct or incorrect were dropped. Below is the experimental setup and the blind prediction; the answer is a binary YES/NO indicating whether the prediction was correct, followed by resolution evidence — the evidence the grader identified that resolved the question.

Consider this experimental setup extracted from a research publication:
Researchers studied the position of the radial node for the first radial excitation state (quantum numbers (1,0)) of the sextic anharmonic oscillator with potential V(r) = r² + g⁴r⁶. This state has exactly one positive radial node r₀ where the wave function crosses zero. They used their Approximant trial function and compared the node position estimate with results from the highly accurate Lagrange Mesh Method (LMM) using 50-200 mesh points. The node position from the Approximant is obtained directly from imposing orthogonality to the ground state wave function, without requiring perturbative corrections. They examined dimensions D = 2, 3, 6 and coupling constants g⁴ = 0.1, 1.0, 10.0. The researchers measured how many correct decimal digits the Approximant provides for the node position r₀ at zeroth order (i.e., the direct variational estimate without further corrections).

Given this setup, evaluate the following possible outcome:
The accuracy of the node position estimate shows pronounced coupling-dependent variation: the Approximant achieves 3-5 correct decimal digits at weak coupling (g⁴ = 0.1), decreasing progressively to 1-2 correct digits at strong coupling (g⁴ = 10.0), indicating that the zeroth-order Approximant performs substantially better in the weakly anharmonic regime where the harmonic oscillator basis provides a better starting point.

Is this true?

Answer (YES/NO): NO